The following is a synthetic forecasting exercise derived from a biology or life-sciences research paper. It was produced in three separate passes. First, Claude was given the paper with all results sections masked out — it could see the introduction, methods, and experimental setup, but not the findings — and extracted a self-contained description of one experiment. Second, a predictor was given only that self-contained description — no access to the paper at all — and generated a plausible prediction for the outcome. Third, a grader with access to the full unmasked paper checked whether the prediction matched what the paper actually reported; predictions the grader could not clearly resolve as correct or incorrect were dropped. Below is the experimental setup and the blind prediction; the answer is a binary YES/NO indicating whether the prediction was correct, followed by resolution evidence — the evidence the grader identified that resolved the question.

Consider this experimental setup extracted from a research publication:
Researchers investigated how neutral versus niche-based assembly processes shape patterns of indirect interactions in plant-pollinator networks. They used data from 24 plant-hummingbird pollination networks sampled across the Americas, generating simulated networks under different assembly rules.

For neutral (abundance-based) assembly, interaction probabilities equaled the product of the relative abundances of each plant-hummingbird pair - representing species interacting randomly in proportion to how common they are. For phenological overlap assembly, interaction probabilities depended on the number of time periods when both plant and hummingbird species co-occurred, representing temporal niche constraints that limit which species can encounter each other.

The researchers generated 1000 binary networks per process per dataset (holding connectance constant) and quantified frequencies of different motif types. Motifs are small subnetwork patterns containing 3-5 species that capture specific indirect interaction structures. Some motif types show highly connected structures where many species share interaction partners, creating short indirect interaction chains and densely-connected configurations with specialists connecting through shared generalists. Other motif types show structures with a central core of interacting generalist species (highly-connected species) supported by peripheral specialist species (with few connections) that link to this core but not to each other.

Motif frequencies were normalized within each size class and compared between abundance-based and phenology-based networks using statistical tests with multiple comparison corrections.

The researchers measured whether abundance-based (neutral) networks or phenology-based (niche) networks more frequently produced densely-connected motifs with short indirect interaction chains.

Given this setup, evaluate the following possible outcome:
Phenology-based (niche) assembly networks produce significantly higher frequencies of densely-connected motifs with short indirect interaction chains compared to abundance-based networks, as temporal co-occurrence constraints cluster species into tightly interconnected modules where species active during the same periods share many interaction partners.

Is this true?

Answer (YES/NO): NO